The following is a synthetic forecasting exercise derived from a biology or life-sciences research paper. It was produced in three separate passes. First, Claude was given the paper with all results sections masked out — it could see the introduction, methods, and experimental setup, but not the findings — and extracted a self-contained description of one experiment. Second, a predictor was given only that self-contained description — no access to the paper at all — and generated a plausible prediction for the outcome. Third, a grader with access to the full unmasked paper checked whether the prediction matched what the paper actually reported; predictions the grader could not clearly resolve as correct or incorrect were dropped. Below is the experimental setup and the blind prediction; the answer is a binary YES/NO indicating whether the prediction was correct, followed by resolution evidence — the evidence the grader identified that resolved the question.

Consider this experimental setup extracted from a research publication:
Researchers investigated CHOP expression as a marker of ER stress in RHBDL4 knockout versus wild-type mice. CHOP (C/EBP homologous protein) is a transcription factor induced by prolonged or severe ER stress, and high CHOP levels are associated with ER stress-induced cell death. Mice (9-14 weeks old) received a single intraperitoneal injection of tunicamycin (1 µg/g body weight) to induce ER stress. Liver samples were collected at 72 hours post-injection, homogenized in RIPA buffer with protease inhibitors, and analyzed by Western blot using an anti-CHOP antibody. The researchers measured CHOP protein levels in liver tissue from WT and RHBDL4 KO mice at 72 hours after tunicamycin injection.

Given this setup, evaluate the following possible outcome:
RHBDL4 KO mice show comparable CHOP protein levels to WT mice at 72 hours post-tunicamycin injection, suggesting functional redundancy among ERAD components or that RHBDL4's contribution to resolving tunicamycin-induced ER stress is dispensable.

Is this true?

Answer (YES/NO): NO